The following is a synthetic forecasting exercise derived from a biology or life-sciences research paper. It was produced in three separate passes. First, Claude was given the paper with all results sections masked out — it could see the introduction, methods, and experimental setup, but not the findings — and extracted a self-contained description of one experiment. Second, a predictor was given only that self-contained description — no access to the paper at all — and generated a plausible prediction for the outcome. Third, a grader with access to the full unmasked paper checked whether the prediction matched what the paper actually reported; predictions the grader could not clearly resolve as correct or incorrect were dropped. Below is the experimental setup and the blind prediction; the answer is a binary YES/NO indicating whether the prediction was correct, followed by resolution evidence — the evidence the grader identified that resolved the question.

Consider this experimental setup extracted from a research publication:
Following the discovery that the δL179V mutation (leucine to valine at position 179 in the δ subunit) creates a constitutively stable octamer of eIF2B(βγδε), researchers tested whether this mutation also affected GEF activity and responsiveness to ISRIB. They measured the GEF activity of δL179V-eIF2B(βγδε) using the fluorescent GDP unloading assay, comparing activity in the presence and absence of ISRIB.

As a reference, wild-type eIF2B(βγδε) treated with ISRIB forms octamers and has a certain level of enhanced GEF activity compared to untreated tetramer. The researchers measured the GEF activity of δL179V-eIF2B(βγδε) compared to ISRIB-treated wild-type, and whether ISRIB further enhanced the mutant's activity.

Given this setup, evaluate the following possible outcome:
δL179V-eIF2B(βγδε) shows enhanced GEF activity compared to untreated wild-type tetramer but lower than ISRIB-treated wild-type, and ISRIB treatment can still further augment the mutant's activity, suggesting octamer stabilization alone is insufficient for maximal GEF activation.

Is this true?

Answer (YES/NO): NO